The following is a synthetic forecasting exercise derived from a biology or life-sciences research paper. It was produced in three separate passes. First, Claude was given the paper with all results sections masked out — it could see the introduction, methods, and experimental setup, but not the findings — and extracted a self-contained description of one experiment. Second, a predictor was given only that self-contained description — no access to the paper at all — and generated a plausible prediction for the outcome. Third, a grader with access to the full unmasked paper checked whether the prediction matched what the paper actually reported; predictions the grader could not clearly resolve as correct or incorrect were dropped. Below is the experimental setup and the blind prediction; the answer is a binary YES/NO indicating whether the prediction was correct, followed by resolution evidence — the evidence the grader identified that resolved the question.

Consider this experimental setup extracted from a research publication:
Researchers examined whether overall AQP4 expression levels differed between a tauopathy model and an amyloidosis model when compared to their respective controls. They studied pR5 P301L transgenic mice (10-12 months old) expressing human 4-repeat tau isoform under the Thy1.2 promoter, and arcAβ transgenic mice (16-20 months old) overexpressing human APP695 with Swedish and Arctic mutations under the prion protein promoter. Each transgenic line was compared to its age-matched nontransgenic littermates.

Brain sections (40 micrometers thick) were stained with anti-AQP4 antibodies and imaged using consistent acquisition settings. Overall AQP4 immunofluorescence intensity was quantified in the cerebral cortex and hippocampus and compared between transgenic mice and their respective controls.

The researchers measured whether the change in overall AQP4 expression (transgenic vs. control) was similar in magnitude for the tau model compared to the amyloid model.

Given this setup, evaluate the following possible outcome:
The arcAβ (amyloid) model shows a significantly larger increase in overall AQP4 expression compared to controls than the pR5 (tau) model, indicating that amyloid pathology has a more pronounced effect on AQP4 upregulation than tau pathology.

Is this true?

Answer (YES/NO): NO